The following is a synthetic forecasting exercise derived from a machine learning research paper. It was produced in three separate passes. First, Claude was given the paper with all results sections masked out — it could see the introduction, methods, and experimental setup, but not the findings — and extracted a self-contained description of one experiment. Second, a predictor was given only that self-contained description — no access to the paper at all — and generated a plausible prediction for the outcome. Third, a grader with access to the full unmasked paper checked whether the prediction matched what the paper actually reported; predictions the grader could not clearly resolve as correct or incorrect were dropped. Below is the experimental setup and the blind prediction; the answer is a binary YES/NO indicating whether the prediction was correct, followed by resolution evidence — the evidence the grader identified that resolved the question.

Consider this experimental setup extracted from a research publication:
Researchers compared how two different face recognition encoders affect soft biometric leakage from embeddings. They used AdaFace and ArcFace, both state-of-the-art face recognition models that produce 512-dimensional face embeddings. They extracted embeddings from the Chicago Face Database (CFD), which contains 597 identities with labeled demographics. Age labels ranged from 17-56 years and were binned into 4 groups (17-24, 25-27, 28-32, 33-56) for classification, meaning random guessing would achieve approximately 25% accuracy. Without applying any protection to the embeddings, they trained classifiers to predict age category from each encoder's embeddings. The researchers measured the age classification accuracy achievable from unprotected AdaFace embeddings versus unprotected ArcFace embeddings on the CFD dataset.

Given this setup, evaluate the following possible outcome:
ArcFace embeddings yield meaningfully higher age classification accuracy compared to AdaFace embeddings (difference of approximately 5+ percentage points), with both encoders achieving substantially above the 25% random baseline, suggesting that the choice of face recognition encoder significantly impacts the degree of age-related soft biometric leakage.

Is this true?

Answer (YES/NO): NO